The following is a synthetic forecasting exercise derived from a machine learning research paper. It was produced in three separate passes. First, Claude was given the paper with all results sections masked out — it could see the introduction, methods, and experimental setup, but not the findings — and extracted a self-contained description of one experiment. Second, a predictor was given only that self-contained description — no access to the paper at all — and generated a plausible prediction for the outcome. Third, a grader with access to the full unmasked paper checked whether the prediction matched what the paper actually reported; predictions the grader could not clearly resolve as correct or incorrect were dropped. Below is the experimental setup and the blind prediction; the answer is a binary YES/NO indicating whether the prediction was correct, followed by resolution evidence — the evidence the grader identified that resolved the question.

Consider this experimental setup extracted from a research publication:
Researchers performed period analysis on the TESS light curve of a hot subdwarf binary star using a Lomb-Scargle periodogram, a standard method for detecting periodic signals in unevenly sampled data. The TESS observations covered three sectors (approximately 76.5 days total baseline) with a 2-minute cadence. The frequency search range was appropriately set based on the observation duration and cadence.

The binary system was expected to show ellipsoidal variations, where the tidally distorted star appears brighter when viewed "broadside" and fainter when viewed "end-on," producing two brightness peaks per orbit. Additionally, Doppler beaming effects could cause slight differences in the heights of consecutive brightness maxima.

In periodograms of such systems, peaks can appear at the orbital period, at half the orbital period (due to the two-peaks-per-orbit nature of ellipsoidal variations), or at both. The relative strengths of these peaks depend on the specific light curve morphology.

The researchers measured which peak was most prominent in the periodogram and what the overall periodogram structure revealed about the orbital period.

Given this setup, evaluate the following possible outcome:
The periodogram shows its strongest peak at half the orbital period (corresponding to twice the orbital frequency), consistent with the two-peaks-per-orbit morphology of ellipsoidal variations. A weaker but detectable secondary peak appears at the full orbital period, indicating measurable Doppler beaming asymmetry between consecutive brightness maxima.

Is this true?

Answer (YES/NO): YES